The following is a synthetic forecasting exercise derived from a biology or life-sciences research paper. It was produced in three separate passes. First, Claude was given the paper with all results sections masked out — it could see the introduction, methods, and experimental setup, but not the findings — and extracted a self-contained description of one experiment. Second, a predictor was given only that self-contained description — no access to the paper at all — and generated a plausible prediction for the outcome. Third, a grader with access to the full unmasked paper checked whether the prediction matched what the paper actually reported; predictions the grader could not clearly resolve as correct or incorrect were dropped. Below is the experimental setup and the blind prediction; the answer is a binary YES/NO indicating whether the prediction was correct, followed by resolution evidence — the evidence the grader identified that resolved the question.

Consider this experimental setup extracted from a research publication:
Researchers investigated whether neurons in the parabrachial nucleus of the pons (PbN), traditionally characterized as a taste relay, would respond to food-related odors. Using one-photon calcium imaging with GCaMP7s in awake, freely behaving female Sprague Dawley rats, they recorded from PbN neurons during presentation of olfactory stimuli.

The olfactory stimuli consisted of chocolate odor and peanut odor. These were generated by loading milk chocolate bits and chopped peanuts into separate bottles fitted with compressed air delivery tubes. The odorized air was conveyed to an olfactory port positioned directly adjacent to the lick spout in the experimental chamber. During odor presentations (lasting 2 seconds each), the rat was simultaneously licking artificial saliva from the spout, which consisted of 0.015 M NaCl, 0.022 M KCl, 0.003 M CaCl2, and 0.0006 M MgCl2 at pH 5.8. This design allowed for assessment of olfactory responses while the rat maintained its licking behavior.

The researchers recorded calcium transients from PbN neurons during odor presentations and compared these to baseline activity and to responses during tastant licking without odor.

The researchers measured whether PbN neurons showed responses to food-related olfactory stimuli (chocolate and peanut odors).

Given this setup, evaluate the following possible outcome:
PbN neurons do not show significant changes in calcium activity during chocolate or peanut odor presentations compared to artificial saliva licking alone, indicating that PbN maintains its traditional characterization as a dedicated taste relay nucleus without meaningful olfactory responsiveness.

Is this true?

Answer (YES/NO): NO